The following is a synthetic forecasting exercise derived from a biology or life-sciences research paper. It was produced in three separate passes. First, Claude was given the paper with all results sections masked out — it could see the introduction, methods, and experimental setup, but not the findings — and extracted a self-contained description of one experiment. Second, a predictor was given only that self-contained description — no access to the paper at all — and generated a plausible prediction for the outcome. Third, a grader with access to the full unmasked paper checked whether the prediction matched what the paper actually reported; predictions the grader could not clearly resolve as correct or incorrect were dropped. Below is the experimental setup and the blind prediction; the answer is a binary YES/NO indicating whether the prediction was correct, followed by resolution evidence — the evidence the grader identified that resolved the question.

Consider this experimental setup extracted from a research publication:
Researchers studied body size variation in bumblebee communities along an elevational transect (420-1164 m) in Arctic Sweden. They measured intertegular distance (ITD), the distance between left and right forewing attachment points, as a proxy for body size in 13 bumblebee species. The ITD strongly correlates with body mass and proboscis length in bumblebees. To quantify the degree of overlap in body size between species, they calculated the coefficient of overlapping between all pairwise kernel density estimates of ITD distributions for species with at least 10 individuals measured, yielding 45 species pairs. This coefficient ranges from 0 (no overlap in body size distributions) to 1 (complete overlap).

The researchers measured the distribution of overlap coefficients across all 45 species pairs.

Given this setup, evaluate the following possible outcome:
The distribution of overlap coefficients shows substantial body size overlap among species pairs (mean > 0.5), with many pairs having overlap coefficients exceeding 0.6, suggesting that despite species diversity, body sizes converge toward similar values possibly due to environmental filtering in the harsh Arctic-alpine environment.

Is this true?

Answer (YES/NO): YES